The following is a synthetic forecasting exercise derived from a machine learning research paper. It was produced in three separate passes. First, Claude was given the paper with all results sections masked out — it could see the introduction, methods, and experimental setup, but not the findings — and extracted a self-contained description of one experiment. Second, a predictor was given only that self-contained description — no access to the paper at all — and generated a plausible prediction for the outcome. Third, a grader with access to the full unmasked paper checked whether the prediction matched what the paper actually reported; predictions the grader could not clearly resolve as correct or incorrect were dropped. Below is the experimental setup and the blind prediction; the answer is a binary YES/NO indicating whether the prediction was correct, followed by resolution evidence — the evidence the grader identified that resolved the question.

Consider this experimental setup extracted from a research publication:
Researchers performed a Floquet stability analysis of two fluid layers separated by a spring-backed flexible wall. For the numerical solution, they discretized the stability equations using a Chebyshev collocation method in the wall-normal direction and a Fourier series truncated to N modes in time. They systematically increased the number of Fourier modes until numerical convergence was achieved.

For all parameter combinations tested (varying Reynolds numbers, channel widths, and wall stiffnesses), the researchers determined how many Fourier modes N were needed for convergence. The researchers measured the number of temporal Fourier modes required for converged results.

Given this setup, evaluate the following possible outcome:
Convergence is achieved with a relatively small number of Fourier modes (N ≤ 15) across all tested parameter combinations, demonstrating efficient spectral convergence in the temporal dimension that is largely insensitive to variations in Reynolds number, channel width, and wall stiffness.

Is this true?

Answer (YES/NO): YES